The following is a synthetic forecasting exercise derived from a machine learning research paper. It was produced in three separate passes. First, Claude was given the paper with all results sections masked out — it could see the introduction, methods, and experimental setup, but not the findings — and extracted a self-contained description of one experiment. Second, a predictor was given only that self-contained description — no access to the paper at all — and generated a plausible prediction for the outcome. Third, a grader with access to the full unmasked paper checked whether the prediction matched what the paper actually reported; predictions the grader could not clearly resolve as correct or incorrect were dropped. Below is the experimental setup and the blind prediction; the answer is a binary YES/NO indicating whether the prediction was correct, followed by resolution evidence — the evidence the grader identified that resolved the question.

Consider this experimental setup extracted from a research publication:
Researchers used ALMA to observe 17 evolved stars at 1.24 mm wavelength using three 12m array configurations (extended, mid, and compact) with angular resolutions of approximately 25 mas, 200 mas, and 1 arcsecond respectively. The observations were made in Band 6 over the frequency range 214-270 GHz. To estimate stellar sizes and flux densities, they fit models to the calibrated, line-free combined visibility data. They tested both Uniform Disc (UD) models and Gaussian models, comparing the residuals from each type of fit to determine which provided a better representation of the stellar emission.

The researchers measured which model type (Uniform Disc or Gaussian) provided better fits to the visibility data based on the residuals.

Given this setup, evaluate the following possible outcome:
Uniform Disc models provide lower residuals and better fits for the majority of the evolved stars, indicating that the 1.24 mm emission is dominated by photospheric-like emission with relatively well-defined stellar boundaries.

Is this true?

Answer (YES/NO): YES